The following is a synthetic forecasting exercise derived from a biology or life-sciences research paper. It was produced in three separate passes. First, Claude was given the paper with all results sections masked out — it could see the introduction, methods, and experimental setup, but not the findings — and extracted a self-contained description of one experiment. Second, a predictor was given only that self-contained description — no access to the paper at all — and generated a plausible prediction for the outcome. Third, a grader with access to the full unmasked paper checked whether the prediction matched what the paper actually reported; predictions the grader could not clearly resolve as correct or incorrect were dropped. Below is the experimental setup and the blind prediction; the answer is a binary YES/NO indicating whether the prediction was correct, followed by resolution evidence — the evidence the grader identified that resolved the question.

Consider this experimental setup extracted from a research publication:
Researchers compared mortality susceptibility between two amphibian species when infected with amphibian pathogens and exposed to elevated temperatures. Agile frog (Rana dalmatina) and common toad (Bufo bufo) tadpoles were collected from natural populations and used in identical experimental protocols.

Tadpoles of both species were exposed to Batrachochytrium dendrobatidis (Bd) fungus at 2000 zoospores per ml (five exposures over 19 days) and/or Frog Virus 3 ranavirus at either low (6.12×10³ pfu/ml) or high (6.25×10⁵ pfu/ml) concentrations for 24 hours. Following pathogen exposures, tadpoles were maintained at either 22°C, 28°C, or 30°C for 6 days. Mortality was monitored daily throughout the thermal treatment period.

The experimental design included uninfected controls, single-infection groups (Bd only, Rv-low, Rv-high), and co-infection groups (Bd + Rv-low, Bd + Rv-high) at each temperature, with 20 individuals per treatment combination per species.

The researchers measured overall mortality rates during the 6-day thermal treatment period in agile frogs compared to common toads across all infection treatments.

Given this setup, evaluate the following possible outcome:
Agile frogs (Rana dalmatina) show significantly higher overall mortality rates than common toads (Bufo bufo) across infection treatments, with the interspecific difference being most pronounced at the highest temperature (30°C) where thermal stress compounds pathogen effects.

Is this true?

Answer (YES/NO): NO